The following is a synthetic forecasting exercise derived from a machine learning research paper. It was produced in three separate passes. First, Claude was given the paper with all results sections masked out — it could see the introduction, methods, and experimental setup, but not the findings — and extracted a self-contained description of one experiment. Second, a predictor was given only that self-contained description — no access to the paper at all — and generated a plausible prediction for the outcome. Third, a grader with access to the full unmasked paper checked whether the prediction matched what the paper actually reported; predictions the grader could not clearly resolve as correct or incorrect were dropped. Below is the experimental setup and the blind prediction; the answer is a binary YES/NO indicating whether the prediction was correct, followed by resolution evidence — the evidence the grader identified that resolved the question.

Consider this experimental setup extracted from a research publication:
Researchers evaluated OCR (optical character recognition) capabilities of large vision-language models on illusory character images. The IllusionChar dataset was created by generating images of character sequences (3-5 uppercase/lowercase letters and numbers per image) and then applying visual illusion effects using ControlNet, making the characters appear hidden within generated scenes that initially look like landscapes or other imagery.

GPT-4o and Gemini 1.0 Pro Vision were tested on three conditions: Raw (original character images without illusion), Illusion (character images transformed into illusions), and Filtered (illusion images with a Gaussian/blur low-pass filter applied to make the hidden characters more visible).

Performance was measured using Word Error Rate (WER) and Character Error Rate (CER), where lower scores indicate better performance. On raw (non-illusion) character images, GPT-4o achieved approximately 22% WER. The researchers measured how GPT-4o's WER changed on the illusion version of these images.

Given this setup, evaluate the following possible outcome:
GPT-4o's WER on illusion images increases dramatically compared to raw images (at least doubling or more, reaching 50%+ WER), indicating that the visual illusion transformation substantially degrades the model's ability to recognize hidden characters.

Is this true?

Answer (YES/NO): YES